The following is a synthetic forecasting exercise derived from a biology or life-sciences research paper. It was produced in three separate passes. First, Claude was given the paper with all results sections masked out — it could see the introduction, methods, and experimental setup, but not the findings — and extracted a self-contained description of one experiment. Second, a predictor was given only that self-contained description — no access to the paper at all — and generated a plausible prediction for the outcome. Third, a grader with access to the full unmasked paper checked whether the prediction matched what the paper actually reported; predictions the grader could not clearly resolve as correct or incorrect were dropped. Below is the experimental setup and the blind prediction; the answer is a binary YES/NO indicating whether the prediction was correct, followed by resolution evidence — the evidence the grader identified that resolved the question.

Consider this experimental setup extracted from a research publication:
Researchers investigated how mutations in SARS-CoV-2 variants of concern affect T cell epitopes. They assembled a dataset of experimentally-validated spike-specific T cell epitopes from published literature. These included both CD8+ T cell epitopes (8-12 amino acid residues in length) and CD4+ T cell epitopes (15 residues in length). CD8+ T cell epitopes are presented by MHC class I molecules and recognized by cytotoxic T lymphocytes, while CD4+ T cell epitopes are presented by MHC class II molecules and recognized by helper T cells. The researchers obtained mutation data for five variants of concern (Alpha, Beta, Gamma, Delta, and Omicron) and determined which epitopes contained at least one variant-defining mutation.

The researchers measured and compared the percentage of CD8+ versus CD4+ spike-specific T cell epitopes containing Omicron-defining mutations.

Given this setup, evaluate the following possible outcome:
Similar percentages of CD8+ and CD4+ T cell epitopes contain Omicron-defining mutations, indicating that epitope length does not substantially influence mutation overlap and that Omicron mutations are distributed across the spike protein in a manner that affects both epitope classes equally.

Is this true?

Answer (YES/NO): NO